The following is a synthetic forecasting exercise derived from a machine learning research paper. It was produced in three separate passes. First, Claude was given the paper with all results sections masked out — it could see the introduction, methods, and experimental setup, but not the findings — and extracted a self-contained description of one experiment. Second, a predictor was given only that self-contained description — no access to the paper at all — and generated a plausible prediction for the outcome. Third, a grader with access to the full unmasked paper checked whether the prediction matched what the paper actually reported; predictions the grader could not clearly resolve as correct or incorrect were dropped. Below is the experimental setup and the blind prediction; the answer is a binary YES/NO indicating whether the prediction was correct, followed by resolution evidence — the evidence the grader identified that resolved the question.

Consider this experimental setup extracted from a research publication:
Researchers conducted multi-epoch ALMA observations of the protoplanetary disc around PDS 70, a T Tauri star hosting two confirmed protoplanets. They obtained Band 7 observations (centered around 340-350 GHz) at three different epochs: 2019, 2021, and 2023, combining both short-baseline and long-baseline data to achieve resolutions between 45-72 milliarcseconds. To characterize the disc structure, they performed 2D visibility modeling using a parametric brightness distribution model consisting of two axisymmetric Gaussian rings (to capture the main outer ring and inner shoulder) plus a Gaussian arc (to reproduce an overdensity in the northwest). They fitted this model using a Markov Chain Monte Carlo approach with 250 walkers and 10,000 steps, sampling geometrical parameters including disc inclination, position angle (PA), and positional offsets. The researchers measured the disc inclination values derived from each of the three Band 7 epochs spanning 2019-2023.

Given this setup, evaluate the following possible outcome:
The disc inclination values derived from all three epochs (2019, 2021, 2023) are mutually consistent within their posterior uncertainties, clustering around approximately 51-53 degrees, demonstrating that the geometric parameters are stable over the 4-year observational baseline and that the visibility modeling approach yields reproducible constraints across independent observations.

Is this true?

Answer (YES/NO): NO